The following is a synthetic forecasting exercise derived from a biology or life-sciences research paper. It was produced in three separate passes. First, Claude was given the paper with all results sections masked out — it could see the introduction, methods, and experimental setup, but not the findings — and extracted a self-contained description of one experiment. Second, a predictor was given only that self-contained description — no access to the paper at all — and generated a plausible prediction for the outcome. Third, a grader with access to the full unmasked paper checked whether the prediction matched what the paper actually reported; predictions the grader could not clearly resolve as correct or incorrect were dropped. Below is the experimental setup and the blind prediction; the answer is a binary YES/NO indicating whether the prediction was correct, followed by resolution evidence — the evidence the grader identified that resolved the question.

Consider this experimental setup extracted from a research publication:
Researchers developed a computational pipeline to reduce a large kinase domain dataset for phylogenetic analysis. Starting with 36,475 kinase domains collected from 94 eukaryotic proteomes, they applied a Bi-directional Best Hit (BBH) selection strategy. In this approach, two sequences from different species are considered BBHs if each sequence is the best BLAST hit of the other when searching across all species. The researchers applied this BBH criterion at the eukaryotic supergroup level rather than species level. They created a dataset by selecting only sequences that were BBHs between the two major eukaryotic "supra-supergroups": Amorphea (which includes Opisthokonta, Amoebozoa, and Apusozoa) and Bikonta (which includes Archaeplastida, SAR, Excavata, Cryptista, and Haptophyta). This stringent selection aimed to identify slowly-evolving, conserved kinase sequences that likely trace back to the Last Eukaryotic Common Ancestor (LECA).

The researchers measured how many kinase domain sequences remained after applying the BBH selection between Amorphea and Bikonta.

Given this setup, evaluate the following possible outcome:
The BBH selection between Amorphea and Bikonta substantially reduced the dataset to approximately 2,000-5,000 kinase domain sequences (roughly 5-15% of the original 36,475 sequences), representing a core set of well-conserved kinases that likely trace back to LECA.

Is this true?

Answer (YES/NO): NO